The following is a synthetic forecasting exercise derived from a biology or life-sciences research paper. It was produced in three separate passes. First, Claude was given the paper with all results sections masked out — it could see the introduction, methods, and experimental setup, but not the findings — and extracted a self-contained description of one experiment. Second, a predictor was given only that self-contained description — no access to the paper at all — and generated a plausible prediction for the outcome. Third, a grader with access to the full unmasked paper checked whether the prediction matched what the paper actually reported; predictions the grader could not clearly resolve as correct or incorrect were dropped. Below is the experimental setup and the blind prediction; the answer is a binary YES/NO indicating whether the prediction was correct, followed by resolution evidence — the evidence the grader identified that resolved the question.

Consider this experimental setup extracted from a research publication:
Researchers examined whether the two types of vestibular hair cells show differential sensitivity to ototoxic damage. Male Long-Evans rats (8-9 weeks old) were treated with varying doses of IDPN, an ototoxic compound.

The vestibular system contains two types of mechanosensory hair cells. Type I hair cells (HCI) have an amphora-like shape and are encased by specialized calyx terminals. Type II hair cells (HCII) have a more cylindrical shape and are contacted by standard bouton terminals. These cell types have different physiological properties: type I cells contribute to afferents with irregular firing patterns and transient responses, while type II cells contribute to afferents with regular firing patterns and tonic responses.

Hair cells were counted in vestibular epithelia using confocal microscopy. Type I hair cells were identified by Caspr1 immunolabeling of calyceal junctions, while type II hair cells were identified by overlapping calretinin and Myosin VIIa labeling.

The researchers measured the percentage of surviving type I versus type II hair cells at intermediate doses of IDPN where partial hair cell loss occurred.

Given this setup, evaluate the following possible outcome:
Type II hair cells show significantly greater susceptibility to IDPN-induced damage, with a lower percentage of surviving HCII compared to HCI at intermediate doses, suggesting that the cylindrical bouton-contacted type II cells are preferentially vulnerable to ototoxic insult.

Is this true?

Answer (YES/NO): NO